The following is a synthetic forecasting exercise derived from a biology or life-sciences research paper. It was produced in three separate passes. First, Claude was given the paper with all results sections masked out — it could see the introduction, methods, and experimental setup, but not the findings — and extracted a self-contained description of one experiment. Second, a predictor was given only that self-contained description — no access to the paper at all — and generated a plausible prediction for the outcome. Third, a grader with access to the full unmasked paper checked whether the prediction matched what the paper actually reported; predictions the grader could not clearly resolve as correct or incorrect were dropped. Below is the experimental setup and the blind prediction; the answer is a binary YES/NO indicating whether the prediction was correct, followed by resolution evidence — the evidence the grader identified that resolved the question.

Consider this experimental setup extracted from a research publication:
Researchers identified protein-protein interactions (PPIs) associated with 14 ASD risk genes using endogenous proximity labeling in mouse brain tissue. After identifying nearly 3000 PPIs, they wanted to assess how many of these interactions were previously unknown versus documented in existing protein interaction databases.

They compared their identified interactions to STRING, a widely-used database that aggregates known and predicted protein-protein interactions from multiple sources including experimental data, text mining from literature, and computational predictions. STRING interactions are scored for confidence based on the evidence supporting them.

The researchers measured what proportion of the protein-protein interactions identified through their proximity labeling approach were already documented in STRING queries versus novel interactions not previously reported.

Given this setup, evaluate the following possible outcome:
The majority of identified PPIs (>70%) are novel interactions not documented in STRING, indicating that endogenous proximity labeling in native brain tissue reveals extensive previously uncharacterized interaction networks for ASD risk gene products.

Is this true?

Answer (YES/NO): YES